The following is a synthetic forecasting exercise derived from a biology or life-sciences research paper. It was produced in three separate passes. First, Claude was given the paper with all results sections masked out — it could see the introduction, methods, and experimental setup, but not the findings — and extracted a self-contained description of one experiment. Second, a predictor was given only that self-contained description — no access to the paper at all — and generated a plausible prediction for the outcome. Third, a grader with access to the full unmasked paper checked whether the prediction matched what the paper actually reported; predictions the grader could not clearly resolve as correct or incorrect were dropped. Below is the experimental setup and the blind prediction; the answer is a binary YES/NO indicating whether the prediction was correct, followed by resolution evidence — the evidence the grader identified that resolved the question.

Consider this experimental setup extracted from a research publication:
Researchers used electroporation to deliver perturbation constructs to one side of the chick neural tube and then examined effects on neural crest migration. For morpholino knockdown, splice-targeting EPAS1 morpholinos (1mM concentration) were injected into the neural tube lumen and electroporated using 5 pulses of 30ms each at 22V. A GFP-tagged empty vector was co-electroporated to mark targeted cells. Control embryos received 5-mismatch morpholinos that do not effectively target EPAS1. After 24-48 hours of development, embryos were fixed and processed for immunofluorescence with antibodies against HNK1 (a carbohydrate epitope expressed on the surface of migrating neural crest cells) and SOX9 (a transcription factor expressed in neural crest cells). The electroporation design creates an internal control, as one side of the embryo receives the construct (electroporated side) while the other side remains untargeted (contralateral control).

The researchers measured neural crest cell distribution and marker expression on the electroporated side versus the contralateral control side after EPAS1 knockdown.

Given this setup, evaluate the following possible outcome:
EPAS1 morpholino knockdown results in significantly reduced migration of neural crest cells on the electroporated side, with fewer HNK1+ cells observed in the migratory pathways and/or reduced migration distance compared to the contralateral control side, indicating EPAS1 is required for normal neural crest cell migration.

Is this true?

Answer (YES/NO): YES